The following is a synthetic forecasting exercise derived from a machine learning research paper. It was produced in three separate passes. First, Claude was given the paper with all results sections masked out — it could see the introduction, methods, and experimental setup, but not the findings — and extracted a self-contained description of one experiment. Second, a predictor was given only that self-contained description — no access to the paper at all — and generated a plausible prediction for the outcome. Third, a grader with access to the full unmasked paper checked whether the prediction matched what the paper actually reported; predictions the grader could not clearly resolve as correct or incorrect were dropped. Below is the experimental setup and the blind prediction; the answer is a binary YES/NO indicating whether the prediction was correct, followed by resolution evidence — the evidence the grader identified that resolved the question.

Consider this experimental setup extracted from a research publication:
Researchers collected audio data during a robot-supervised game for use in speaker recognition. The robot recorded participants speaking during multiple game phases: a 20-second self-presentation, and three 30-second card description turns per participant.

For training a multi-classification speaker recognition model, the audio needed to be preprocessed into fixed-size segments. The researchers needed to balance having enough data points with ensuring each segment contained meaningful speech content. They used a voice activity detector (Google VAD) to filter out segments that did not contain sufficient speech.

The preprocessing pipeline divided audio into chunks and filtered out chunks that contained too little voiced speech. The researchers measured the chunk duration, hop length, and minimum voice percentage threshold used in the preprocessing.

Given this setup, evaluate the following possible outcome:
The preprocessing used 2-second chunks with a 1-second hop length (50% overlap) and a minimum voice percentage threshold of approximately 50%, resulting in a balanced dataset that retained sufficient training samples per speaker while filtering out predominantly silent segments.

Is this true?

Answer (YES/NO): NO